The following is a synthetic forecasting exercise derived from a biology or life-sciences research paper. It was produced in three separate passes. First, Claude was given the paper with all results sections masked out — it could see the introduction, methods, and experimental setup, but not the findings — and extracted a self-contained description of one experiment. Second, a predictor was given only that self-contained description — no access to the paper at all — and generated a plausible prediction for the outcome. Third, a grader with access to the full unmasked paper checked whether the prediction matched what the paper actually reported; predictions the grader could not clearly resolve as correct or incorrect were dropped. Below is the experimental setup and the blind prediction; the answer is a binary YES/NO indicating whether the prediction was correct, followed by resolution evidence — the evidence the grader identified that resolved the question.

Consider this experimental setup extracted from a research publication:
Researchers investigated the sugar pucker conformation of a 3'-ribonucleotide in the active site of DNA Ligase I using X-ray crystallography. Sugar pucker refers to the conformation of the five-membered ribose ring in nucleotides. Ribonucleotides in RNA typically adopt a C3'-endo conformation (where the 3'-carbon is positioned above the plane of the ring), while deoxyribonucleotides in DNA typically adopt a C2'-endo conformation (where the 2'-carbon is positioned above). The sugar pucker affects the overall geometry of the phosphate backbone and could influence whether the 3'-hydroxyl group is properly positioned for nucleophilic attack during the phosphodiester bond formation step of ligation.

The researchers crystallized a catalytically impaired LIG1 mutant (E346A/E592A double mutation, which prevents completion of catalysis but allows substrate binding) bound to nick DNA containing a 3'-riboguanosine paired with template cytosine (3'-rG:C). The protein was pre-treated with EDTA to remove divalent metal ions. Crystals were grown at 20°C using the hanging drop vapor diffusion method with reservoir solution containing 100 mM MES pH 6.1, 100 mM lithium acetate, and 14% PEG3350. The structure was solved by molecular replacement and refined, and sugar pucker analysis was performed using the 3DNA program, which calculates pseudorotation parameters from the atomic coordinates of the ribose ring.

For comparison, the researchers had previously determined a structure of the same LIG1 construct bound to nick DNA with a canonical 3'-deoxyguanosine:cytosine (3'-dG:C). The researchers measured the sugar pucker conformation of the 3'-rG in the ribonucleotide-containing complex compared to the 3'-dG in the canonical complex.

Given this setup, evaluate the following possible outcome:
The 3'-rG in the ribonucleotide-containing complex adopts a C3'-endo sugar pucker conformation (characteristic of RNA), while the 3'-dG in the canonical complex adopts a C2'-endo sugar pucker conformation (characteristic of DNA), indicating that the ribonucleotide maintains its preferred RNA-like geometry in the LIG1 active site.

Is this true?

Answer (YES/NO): NO